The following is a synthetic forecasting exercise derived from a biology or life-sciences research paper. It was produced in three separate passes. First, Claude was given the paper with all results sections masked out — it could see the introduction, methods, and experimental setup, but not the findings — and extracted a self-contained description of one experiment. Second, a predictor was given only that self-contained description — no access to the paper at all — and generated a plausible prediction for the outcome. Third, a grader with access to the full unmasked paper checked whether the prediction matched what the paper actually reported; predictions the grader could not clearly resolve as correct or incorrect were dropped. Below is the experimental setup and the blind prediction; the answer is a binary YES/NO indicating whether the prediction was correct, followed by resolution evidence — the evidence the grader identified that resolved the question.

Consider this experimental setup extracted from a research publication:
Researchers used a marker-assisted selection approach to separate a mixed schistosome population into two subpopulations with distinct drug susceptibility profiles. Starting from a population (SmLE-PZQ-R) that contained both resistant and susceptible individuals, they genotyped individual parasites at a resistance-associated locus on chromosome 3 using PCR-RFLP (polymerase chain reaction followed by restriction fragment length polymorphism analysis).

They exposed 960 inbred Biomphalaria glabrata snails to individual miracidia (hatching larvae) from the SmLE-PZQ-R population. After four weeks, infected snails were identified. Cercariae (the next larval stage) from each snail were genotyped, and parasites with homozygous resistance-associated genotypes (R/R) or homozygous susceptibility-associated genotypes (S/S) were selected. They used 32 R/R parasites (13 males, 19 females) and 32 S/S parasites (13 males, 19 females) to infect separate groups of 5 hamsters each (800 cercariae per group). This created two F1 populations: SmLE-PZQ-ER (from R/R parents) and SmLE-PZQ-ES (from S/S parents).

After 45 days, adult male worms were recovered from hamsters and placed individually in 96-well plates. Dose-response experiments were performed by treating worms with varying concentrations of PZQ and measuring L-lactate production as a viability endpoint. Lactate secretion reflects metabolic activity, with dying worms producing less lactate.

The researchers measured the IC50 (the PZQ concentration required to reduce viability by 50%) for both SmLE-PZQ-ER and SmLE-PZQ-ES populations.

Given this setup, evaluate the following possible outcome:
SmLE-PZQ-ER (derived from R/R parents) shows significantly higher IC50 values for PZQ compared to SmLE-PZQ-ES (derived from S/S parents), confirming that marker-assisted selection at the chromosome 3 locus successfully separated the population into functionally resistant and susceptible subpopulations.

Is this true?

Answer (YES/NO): YES